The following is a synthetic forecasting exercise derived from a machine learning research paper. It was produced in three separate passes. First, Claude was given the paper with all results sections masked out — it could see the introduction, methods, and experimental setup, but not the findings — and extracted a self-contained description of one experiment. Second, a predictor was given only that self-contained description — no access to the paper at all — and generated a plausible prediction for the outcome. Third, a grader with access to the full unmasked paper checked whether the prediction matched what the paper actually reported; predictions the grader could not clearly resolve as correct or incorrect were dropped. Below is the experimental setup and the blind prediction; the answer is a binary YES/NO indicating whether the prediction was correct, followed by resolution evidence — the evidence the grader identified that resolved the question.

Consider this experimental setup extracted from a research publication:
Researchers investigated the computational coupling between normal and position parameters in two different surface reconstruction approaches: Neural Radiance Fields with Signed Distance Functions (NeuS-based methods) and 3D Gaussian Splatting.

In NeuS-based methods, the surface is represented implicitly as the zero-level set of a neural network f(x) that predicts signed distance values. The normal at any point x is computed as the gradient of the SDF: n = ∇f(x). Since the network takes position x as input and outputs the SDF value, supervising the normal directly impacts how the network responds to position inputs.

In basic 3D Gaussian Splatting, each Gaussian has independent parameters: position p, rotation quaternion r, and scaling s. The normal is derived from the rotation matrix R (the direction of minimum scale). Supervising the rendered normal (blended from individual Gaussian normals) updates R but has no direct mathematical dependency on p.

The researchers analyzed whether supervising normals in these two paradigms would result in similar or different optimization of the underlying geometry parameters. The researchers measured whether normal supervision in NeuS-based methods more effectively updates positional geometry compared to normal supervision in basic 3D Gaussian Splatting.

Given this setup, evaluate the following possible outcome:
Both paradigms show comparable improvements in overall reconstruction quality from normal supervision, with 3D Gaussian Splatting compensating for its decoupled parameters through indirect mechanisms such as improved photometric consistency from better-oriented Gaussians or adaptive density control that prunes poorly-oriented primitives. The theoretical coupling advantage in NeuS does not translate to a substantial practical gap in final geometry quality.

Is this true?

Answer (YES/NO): NO